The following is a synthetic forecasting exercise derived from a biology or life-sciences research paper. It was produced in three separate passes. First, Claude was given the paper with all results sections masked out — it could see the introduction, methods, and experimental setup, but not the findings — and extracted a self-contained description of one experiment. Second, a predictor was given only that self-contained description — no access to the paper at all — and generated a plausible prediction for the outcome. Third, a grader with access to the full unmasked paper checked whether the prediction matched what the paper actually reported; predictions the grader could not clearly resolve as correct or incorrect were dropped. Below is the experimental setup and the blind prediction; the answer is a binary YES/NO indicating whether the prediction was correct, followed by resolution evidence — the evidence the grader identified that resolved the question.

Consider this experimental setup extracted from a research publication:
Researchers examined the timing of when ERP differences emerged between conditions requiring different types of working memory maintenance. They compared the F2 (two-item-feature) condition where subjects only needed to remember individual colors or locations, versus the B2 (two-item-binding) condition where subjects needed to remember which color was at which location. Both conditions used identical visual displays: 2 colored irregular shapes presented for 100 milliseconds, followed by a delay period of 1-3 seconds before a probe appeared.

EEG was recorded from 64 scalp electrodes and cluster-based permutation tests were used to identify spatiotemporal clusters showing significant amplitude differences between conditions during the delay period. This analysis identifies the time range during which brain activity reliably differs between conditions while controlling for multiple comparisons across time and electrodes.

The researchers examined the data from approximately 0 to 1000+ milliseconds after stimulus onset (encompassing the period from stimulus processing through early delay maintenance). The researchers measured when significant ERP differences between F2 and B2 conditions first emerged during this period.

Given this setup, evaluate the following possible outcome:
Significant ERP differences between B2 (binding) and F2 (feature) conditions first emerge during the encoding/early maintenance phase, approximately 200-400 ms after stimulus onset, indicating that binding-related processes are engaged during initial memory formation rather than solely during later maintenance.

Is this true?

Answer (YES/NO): YES